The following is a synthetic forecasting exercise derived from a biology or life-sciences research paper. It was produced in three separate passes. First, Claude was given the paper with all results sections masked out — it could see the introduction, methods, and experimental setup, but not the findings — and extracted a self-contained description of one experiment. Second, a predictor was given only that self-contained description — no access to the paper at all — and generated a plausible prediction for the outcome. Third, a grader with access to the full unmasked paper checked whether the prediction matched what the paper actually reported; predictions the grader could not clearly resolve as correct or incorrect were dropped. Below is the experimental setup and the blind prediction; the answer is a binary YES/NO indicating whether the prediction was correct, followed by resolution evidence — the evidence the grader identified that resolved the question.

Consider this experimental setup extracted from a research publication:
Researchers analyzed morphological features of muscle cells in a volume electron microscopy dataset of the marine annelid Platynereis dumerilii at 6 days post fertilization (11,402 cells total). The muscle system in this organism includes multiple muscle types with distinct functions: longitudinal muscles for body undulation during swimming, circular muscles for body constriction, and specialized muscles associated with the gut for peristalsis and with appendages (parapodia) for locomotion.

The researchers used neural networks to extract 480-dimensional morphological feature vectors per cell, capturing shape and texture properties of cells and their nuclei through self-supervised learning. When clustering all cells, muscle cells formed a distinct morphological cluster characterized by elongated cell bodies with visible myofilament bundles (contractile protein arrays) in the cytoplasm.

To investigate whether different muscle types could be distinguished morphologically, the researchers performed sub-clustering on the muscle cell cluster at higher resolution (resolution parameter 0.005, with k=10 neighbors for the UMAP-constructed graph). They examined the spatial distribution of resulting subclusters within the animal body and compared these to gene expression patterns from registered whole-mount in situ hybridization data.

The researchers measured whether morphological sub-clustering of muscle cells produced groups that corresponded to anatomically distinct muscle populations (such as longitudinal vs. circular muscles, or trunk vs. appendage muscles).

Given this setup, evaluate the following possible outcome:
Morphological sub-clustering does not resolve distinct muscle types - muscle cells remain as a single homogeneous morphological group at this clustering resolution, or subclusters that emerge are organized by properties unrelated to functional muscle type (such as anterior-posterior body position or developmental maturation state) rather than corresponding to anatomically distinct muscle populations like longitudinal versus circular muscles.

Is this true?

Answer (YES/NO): NO